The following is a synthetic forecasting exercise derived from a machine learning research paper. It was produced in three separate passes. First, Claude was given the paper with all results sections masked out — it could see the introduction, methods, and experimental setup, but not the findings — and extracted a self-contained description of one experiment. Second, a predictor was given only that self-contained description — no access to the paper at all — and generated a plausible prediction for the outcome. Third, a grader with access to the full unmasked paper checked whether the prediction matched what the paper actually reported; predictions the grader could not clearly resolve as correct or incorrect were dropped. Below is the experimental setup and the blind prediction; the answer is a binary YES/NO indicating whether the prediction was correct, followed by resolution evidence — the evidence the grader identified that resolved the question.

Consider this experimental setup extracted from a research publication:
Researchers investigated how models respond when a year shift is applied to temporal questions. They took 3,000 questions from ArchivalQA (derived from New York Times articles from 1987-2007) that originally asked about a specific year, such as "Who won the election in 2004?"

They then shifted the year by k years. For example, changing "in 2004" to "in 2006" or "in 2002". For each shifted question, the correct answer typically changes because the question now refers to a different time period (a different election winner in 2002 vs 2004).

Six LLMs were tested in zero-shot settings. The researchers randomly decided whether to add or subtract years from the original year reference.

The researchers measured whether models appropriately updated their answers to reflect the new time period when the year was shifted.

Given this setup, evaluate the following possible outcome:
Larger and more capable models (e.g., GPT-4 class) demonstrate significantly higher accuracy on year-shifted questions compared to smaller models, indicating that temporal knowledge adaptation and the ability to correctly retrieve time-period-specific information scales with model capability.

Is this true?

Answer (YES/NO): NO